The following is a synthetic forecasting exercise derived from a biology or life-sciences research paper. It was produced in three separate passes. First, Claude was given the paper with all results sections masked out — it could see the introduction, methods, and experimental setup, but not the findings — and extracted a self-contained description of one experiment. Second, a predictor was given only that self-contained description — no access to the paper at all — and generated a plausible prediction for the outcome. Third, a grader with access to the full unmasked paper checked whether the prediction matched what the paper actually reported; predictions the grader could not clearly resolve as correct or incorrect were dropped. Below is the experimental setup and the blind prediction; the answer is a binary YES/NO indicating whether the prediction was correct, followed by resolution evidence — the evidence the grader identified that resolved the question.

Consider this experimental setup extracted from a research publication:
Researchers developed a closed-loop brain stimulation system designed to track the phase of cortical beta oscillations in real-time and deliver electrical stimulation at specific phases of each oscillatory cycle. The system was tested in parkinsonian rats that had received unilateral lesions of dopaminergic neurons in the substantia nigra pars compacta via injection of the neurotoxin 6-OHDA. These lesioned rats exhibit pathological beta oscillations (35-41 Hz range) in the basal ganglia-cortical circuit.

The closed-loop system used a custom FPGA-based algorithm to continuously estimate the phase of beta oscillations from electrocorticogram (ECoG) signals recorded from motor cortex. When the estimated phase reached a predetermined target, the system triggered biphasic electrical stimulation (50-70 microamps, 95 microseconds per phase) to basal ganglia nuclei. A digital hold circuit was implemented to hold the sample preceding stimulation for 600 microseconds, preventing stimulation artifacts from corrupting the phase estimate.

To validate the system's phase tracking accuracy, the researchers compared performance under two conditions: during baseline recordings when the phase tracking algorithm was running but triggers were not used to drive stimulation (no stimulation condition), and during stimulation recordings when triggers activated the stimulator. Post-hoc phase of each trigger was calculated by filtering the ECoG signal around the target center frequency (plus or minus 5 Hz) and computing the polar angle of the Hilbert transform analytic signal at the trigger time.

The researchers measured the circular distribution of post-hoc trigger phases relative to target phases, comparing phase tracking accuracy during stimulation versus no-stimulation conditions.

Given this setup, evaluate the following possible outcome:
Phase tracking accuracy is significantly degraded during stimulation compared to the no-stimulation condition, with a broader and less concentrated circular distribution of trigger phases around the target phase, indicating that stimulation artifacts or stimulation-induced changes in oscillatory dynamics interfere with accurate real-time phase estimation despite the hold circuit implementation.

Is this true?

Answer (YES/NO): NO